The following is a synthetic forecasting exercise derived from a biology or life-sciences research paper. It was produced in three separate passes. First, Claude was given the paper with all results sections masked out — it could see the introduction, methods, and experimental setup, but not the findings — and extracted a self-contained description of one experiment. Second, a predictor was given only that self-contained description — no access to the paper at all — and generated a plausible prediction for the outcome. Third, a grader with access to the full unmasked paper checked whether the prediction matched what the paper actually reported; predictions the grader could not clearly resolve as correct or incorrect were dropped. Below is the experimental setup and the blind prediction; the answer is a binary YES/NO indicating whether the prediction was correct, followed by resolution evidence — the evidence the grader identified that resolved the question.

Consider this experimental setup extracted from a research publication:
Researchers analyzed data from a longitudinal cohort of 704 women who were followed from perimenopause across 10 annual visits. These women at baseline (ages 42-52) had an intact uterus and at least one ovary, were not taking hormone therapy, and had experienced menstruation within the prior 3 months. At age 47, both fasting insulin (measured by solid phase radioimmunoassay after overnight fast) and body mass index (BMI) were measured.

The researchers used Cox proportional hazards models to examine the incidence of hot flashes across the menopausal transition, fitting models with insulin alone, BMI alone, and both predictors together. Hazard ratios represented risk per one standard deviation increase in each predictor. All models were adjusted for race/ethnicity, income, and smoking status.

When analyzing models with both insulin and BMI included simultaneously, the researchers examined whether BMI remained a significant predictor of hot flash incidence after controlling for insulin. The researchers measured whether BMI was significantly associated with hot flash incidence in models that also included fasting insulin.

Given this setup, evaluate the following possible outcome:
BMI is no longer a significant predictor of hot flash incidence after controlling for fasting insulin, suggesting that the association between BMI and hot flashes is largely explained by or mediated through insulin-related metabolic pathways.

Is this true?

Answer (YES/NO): YES